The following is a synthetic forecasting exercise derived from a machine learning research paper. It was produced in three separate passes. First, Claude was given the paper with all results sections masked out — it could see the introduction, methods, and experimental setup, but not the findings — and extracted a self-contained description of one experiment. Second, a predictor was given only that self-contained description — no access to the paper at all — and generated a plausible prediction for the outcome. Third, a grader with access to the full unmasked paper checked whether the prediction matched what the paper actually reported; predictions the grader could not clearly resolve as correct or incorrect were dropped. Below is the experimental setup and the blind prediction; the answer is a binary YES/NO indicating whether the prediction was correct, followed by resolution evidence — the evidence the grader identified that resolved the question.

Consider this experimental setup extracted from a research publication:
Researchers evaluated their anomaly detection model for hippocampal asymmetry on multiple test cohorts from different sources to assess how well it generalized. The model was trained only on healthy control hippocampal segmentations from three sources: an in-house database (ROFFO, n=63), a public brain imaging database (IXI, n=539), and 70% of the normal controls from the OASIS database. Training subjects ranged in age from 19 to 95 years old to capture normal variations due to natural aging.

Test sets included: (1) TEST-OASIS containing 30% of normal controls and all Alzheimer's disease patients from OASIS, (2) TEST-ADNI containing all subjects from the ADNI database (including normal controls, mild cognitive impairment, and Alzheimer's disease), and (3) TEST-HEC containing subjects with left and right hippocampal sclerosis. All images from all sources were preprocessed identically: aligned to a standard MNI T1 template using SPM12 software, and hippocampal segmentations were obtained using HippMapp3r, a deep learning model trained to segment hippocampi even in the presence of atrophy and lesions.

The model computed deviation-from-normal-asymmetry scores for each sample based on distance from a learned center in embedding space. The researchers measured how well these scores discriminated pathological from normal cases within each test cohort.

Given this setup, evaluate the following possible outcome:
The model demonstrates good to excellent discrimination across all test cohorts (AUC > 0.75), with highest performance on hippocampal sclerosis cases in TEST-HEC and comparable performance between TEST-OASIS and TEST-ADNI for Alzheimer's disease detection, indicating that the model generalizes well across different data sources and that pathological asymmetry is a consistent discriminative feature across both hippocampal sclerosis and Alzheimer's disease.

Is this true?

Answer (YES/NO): NO